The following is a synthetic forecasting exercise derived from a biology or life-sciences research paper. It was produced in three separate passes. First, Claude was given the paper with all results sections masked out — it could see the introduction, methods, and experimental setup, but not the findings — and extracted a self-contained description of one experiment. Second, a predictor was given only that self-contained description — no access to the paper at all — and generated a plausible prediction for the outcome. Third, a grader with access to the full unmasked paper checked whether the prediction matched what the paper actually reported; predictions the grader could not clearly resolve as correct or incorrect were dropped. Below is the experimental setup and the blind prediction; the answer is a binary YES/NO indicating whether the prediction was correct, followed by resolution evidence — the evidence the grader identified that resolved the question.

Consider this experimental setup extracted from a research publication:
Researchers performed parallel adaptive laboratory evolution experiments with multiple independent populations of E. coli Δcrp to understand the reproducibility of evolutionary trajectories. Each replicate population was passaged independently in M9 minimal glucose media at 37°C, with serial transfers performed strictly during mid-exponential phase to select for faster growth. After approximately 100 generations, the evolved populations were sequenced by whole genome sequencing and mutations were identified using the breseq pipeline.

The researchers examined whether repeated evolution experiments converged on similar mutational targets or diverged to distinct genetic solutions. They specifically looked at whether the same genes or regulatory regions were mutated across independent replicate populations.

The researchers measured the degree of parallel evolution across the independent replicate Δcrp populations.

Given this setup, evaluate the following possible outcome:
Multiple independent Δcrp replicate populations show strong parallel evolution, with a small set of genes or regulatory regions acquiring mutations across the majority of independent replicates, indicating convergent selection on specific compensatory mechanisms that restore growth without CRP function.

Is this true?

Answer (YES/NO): YES